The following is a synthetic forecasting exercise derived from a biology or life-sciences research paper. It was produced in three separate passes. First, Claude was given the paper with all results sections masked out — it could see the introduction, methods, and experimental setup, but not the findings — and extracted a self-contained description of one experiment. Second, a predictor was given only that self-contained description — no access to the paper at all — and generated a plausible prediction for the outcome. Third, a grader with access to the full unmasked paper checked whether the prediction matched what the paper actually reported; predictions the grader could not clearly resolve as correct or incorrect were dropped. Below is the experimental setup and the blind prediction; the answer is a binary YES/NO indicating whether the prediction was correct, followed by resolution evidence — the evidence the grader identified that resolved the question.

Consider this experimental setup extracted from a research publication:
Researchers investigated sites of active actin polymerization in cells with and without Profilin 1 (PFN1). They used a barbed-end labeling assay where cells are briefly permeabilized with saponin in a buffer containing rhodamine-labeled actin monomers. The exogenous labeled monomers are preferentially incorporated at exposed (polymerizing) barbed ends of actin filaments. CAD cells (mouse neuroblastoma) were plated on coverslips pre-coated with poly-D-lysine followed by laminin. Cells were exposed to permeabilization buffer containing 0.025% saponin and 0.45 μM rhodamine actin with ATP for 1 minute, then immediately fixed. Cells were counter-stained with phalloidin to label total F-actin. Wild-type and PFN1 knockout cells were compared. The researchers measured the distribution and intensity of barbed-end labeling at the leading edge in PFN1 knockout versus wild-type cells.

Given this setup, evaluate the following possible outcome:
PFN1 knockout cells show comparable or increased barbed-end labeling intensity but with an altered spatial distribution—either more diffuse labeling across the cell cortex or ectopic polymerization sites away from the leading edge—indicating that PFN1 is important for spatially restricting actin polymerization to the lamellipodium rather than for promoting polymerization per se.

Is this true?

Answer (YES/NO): NO